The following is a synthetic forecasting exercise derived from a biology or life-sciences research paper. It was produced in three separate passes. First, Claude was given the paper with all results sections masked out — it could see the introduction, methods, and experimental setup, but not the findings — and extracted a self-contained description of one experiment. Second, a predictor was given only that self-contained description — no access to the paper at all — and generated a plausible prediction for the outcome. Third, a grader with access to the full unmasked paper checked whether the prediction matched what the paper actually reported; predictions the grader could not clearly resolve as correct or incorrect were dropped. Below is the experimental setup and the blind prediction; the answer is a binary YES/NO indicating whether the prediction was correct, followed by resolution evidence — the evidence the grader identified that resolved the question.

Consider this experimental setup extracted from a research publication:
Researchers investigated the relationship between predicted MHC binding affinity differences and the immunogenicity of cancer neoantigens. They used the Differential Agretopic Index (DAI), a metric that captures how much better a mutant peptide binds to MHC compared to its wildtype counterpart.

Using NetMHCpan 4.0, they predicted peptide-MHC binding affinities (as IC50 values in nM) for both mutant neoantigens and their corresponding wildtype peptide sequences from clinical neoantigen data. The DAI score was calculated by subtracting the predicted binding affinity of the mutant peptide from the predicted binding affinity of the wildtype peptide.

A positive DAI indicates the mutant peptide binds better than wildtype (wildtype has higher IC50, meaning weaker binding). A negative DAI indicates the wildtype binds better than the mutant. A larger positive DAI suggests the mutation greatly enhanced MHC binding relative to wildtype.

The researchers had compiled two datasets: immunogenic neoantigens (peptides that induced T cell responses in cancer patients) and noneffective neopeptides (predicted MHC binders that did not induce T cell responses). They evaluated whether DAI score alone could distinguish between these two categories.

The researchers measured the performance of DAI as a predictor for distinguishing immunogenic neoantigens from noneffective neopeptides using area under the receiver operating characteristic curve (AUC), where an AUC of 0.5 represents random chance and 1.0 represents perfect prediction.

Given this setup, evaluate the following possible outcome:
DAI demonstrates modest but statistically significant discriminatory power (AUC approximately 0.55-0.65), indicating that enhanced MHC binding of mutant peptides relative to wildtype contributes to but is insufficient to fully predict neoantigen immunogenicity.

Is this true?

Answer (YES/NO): YES